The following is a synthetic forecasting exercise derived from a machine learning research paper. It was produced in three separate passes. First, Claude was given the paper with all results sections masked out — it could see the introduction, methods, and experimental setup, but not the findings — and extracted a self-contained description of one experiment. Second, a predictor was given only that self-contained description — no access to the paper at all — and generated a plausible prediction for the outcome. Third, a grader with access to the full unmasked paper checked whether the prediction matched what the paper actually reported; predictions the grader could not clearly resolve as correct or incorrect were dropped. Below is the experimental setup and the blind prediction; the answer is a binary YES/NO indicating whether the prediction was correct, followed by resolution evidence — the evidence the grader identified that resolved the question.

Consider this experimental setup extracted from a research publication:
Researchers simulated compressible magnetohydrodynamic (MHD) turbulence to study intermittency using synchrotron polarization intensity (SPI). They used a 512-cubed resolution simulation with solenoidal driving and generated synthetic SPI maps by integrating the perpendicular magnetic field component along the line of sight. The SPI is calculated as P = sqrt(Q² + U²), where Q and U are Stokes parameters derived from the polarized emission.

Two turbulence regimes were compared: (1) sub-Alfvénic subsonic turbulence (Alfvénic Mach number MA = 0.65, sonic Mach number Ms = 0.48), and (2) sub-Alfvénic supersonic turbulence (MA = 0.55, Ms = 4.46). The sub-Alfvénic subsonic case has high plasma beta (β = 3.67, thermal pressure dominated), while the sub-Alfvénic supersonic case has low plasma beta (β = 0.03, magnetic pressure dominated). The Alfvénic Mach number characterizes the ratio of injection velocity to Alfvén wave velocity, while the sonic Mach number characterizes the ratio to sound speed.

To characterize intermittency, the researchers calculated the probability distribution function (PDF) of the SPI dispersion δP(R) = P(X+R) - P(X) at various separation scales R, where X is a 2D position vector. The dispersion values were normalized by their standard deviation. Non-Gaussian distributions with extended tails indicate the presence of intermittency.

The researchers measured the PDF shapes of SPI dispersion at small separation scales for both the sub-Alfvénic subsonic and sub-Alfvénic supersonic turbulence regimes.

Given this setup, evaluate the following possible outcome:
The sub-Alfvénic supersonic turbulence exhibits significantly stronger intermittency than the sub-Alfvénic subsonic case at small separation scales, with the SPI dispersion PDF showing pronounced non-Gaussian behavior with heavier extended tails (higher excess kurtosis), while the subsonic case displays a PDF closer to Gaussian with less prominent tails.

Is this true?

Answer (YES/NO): YES